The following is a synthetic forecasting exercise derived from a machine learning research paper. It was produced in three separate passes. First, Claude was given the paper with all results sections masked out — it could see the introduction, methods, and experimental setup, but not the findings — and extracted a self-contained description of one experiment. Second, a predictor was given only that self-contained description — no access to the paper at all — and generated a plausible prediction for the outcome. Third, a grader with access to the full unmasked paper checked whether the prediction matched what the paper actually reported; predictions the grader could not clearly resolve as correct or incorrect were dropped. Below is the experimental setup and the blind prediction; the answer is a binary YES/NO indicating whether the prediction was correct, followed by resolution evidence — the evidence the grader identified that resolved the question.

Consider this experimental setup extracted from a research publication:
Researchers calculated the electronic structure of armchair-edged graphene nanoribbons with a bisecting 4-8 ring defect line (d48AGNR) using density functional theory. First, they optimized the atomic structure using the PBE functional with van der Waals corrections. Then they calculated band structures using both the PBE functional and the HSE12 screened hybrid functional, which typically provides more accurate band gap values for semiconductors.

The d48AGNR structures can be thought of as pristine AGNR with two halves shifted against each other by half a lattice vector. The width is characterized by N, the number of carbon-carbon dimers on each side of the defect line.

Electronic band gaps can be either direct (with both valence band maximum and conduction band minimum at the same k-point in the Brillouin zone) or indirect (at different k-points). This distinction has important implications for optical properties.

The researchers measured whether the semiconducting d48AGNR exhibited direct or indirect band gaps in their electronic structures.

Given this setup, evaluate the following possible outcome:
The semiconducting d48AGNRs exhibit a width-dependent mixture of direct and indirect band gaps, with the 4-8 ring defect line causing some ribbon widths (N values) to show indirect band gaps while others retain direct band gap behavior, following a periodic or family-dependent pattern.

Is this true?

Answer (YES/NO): YES